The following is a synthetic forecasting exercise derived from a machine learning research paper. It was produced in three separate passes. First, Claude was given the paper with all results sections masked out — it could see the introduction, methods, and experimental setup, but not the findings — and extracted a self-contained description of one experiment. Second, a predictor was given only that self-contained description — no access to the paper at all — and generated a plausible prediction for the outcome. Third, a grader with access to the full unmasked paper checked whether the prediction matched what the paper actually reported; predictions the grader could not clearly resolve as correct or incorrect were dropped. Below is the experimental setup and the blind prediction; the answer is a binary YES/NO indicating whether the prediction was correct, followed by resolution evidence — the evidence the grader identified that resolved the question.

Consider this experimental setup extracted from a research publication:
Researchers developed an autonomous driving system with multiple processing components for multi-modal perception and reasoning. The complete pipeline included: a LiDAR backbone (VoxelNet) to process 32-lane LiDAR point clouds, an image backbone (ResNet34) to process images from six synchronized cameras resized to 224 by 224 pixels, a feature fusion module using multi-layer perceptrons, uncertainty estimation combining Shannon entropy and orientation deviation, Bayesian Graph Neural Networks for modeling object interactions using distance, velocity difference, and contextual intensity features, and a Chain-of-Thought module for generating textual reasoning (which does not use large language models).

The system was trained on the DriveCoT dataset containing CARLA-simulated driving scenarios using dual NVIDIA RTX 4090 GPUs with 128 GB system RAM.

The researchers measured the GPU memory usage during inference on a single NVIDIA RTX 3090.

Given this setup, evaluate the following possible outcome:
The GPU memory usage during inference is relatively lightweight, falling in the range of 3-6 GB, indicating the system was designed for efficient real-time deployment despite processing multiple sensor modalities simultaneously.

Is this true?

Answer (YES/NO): NO